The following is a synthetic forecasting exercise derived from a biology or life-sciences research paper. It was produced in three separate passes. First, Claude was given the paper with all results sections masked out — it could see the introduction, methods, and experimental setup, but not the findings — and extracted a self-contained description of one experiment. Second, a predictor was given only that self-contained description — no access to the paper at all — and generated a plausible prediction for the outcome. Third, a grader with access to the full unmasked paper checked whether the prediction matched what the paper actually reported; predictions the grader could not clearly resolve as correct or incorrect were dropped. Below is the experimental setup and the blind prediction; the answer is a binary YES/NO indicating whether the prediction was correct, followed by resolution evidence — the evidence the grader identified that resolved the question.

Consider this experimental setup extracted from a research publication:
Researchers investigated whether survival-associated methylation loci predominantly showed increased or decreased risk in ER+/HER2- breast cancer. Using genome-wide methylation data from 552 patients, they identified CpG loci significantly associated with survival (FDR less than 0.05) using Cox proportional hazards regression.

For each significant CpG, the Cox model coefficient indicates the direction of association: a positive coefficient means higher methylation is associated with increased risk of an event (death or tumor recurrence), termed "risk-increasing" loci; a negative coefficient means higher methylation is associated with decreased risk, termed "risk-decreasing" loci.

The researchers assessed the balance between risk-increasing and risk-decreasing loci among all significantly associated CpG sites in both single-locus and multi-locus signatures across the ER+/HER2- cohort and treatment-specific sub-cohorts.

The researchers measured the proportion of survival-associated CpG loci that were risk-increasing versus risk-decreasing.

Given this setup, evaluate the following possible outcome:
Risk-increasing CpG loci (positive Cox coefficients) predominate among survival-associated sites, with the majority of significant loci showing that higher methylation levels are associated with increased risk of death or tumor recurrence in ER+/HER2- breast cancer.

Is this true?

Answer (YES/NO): NO